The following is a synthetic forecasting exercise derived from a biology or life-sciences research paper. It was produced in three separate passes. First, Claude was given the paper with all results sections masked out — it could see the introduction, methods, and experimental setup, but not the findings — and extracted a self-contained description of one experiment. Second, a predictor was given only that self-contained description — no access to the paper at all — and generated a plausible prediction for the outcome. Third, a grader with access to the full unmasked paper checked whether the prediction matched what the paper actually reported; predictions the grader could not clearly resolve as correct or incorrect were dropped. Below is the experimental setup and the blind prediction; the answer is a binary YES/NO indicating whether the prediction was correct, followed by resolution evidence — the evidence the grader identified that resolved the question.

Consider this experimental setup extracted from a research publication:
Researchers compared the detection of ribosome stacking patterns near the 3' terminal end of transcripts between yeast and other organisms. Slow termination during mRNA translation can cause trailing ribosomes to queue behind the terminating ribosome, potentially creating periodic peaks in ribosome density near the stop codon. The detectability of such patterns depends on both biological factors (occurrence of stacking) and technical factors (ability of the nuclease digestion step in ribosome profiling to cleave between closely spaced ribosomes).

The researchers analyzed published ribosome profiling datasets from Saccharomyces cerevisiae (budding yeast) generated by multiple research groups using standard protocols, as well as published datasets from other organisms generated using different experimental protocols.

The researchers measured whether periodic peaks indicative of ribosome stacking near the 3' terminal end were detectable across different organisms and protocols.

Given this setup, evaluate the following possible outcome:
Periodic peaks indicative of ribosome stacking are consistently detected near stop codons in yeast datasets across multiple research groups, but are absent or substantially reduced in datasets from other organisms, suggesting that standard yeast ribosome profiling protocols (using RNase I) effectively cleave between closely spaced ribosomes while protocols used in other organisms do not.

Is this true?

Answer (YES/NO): NO